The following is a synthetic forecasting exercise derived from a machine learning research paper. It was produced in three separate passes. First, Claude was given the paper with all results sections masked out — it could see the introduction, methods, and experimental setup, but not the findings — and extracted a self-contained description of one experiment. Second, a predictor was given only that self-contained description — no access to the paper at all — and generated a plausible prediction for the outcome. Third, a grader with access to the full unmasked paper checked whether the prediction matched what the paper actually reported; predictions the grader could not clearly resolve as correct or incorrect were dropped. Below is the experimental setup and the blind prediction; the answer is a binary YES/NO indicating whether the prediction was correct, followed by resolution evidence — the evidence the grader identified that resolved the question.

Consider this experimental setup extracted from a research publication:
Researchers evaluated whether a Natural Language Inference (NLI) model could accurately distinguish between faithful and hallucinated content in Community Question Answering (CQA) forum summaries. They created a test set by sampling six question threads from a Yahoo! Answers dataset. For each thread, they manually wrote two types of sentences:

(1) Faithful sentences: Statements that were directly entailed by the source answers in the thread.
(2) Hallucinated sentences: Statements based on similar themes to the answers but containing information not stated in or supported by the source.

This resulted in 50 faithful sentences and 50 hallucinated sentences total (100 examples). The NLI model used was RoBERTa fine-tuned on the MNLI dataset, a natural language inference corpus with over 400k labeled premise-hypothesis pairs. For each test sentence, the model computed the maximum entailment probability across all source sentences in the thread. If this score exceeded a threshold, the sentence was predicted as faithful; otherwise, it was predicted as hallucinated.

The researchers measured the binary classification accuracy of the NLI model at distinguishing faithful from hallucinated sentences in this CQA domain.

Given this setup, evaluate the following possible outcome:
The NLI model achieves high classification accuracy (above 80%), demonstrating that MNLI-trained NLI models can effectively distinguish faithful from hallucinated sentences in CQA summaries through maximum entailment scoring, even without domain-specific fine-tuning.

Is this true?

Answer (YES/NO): YES